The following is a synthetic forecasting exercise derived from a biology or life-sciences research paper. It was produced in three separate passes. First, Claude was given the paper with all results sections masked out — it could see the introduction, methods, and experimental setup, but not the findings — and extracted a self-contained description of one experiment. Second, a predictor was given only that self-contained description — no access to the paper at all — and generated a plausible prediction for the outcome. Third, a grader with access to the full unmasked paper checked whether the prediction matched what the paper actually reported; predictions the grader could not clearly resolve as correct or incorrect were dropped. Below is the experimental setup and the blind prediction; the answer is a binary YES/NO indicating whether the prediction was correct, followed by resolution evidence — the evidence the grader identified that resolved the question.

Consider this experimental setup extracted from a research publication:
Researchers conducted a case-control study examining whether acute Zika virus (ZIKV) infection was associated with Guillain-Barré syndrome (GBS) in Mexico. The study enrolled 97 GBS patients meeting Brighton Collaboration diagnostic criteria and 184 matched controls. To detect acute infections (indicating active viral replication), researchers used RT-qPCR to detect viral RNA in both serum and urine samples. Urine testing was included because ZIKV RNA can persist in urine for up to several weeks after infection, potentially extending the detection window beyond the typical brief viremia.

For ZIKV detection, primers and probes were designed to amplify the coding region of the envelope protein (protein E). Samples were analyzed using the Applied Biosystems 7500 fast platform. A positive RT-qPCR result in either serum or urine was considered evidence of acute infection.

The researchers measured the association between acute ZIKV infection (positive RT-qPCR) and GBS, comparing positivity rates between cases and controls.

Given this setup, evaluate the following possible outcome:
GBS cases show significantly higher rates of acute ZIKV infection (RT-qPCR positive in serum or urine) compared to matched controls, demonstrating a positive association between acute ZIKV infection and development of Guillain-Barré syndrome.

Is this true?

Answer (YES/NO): YES